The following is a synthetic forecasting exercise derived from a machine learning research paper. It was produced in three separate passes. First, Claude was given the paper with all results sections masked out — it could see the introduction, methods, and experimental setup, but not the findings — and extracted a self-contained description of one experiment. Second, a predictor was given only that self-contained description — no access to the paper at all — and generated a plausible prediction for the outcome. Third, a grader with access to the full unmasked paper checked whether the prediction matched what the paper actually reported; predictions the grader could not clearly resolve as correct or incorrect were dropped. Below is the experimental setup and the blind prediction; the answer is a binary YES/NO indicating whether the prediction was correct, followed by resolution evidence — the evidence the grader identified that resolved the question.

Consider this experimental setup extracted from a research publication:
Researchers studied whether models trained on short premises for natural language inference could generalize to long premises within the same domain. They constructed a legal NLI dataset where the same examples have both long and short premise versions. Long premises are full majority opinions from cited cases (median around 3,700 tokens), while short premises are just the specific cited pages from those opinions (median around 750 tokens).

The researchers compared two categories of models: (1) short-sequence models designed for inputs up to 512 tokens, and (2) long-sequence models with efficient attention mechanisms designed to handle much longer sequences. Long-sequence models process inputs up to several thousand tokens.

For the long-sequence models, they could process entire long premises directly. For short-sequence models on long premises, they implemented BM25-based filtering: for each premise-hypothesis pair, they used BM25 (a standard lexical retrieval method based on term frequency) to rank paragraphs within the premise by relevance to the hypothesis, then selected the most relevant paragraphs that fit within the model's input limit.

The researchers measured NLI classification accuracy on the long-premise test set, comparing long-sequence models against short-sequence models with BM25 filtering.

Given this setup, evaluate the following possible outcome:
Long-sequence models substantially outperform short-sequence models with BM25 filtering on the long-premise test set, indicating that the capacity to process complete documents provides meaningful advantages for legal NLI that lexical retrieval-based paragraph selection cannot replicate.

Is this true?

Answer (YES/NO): NO